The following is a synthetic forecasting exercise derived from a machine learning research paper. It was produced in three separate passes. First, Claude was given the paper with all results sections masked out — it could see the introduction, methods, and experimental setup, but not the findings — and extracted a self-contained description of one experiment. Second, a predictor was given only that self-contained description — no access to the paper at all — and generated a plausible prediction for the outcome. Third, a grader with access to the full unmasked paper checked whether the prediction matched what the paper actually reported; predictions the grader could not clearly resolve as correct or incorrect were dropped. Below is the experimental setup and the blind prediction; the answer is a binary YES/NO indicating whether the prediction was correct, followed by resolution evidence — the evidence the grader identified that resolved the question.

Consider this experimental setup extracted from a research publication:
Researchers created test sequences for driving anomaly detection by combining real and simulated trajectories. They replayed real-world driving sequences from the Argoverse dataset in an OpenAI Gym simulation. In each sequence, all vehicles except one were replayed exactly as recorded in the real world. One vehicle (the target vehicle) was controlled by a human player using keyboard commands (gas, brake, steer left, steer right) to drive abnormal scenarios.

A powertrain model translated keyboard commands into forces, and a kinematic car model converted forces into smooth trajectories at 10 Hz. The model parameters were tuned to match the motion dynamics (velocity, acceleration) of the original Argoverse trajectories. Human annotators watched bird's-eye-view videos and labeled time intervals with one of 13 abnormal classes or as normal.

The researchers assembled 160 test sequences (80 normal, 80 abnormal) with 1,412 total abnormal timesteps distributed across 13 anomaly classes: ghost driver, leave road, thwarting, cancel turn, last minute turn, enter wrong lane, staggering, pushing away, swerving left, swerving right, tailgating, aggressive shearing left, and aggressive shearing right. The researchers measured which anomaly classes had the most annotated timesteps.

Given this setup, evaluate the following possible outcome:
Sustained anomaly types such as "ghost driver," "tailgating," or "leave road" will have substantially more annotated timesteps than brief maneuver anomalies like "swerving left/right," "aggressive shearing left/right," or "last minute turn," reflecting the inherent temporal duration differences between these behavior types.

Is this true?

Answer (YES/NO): NO